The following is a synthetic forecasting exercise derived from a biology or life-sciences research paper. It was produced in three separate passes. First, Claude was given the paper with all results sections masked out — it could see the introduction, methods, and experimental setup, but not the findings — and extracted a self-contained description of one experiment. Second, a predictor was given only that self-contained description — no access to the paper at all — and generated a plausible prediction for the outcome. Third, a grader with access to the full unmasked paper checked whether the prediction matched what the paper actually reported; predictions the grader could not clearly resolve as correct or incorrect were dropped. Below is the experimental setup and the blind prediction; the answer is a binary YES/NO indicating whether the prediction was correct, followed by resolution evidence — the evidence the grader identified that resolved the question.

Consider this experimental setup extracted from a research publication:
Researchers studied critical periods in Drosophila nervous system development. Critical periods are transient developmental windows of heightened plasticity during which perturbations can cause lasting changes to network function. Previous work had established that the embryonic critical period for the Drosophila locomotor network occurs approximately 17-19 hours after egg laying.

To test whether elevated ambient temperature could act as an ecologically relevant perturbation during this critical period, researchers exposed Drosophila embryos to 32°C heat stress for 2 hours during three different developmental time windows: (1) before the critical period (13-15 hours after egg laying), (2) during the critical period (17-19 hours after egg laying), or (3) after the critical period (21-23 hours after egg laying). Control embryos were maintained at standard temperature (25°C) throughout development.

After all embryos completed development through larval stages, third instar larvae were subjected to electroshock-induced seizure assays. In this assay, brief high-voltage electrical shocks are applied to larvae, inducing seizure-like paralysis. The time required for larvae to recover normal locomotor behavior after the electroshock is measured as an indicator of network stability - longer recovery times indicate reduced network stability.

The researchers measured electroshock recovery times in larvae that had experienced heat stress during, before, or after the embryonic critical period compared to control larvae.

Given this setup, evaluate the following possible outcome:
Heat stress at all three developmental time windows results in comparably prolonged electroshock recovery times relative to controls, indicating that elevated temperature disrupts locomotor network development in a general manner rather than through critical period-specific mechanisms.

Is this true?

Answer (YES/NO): NO